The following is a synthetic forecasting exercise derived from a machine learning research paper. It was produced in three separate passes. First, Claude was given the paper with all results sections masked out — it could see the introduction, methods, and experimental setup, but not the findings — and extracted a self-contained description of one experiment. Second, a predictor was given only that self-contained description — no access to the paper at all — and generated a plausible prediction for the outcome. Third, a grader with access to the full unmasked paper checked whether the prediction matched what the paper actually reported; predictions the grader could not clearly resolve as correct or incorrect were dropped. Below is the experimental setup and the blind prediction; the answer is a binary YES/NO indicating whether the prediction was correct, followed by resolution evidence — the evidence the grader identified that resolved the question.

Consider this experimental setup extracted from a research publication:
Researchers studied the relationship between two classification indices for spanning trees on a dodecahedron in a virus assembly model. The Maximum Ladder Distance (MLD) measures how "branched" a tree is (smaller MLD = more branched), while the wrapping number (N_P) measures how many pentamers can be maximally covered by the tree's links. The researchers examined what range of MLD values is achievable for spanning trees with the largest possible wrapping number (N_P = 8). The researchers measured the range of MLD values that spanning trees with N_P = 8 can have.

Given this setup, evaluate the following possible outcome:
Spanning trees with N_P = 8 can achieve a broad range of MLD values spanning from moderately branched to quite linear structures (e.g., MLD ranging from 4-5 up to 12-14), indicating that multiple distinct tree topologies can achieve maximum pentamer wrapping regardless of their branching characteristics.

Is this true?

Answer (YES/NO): NO